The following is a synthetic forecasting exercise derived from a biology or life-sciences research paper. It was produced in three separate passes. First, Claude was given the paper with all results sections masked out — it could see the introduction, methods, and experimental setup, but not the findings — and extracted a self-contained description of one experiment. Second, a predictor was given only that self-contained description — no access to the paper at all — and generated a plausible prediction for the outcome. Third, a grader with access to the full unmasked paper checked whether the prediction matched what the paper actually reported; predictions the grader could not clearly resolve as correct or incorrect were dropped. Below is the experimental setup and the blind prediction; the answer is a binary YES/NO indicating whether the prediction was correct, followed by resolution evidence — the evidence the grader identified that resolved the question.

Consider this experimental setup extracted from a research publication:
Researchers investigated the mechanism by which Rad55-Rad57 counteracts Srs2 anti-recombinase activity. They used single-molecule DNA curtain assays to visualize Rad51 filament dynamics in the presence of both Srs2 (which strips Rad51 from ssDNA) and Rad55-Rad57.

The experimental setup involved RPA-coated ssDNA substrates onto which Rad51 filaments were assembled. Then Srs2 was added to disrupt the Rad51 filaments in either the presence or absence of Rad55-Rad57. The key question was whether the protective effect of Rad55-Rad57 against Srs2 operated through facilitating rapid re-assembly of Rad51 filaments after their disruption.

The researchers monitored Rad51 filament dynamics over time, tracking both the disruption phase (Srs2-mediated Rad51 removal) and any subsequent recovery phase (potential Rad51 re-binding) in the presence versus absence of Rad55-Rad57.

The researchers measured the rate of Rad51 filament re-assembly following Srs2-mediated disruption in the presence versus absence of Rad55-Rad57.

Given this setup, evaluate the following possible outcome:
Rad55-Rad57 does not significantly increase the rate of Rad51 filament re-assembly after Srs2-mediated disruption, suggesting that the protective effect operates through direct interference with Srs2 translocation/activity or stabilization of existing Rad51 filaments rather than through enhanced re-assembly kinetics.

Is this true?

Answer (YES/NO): NO